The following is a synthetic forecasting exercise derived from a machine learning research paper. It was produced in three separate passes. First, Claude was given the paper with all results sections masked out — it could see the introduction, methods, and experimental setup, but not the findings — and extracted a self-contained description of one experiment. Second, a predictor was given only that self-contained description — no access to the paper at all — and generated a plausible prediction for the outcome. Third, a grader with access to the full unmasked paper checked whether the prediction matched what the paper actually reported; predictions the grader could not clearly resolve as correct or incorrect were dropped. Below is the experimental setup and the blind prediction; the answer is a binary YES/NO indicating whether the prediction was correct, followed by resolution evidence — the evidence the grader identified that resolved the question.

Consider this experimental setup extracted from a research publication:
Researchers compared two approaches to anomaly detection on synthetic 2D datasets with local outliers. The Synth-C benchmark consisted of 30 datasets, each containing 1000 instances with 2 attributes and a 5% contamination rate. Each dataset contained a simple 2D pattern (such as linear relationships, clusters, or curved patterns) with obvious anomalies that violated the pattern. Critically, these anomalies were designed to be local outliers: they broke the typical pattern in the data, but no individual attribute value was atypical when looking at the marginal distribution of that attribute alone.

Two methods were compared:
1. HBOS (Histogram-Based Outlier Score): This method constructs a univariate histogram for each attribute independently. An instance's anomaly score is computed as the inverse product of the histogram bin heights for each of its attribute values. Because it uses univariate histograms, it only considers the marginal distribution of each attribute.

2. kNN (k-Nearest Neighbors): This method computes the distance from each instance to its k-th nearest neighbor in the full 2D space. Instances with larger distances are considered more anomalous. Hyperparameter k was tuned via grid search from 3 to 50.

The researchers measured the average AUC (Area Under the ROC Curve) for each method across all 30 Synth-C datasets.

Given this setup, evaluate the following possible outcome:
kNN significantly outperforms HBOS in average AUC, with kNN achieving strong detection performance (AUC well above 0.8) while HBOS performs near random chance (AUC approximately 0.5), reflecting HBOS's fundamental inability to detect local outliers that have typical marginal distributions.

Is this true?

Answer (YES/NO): YES